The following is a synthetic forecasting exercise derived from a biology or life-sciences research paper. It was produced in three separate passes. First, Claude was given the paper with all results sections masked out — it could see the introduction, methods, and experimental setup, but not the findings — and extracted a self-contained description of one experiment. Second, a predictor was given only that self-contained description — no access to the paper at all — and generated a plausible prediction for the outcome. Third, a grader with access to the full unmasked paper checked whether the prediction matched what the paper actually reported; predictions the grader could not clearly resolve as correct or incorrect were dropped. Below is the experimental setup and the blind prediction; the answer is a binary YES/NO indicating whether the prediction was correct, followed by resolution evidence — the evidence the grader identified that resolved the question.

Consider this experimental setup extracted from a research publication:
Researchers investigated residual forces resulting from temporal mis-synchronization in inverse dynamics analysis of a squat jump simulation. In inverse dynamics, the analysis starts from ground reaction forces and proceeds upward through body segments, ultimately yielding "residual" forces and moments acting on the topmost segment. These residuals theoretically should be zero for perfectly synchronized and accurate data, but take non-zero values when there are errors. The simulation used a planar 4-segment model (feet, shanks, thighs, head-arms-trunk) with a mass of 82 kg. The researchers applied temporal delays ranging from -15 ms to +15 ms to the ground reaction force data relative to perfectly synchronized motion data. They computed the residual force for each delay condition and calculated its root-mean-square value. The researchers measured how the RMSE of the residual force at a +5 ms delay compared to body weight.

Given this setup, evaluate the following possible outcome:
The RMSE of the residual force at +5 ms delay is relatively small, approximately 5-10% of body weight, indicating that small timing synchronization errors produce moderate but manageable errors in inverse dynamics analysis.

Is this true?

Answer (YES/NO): NO